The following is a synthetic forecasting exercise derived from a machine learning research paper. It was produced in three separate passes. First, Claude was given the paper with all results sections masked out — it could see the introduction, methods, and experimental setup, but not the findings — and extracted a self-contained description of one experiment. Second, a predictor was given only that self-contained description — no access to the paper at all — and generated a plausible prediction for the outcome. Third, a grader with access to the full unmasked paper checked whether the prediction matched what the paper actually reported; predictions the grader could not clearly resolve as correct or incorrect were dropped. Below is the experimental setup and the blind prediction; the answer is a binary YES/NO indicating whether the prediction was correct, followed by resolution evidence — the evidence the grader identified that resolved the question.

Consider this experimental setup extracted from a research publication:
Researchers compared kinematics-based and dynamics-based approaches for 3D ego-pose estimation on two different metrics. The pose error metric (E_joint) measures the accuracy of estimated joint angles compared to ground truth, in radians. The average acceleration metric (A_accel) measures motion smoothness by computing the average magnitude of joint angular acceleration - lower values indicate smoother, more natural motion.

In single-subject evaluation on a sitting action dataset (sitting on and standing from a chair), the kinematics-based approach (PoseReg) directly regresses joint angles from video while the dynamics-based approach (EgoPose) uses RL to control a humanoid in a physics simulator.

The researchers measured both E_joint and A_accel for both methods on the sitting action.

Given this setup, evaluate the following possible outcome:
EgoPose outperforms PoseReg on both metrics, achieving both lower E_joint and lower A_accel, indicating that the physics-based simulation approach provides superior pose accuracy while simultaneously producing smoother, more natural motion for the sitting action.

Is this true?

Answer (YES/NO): NO